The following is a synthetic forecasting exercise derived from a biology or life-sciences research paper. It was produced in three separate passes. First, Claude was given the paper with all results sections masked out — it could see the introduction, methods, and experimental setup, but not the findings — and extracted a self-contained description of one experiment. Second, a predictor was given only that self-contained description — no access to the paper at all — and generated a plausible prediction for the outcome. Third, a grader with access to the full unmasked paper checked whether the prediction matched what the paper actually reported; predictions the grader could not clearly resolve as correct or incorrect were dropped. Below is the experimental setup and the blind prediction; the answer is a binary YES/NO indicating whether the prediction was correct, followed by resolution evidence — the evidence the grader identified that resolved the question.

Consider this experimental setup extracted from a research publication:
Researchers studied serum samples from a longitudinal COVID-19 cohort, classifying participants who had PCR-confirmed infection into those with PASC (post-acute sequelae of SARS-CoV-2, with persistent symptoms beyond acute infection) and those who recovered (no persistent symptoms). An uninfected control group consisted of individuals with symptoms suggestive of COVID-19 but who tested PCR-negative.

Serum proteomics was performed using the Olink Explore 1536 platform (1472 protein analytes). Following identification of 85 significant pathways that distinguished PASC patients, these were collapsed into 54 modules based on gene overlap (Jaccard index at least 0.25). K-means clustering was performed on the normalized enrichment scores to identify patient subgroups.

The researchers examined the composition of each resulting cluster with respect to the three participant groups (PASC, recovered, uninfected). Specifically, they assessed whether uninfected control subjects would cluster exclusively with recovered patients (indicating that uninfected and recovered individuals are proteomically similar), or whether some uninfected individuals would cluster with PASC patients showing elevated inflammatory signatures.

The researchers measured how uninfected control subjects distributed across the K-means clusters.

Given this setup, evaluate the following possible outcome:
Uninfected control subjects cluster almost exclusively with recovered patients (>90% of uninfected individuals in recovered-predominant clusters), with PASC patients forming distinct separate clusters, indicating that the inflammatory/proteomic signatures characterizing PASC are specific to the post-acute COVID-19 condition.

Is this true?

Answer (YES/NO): NO